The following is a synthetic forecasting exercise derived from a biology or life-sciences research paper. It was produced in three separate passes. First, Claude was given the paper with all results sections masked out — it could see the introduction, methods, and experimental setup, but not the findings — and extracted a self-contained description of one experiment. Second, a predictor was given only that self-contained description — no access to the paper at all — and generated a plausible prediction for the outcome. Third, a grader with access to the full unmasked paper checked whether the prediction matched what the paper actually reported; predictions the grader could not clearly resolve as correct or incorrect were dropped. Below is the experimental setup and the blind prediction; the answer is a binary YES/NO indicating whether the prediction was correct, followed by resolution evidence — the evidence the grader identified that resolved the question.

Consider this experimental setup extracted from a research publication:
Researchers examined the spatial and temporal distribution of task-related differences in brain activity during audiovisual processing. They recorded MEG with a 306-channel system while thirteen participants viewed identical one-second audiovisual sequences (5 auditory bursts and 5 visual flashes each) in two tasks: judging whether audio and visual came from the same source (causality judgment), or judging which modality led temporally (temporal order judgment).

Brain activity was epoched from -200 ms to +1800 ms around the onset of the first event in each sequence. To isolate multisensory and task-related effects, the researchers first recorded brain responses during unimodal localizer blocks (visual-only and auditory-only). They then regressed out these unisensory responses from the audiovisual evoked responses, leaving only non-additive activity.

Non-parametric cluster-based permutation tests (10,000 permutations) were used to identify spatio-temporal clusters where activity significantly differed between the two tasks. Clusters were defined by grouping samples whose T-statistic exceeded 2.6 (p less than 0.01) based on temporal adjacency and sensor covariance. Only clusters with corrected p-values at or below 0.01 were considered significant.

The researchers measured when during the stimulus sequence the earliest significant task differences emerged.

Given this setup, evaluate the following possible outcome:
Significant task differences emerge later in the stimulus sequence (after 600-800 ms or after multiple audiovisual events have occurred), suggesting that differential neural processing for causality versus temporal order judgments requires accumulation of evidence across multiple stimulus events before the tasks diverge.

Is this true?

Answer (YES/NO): NO